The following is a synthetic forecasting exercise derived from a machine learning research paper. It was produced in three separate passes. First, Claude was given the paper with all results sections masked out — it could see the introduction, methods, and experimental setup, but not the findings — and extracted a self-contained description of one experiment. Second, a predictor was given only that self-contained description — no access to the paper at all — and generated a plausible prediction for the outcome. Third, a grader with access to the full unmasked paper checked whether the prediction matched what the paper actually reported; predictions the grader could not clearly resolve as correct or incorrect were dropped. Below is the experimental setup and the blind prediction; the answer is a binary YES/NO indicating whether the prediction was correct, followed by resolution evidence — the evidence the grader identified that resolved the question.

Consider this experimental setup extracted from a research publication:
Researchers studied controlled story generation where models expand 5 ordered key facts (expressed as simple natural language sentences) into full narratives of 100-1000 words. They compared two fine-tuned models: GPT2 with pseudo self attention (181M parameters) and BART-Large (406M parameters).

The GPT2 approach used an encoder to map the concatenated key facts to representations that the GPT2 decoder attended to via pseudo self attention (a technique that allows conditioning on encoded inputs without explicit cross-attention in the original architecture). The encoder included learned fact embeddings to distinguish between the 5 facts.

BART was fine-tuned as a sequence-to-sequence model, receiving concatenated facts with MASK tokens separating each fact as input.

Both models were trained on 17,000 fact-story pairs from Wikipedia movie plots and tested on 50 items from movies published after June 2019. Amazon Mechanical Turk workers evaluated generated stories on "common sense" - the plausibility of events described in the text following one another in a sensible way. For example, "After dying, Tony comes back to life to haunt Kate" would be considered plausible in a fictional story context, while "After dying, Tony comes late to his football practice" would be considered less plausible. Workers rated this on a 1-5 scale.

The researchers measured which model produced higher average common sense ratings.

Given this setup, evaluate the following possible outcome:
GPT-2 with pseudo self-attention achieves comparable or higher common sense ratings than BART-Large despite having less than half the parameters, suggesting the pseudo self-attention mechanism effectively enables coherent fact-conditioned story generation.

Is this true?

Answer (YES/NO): YES